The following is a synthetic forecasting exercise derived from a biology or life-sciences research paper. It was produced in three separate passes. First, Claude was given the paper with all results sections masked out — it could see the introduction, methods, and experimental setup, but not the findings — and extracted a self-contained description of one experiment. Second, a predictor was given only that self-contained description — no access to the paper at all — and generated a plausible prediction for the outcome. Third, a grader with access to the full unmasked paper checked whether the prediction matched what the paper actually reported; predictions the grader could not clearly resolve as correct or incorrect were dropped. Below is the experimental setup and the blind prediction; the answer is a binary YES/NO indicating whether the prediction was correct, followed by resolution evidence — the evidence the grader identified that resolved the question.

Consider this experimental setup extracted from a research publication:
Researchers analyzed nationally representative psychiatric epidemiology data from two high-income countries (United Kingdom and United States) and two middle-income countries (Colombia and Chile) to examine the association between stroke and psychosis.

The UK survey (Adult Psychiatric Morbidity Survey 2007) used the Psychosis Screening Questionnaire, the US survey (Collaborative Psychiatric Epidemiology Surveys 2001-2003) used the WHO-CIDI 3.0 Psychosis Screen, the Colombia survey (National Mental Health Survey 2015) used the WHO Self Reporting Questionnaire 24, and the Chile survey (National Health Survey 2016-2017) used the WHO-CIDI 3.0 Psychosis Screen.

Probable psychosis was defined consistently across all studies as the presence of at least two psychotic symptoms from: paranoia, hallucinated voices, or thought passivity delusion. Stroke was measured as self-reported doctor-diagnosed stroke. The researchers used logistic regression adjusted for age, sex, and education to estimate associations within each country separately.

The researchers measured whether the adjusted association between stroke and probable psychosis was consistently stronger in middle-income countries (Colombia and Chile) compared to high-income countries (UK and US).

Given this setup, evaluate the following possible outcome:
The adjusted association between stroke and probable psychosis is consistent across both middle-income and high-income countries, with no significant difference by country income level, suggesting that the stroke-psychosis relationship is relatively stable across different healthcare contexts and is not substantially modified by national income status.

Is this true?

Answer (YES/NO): NO